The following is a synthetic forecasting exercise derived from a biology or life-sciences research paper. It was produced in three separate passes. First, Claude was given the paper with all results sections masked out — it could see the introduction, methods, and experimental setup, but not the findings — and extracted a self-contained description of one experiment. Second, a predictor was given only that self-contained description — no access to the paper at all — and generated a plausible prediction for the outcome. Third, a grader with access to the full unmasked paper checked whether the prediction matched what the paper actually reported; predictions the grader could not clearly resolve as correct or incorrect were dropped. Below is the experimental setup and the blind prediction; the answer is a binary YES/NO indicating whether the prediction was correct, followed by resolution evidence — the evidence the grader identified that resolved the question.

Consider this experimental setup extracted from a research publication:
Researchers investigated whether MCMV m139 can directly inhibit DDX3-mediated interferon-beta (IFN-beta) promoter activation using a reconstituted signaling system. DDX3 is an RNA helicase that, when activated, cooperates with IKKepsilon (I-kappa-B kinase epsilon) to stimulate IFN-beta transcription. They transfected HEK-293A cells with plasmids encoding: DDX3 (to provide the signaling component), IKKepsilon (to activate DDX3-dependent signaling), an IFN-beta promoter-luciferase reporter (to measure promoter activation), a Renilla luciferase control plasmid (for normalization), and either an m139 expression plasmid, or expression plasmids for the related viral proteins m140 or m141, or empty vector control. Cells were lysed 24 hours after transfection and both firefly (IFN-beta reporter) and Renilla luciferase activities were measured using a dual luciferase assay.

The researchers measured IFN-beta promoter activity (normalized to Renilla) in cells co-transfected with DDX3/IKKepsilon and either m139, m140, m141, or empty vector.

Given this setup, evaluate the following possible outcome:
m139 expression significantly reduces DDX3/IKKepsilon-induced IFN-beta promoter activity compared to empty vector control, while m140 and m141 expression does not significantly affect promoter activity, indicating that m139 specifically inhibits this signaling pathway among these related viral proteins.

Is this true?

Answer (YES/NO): NO